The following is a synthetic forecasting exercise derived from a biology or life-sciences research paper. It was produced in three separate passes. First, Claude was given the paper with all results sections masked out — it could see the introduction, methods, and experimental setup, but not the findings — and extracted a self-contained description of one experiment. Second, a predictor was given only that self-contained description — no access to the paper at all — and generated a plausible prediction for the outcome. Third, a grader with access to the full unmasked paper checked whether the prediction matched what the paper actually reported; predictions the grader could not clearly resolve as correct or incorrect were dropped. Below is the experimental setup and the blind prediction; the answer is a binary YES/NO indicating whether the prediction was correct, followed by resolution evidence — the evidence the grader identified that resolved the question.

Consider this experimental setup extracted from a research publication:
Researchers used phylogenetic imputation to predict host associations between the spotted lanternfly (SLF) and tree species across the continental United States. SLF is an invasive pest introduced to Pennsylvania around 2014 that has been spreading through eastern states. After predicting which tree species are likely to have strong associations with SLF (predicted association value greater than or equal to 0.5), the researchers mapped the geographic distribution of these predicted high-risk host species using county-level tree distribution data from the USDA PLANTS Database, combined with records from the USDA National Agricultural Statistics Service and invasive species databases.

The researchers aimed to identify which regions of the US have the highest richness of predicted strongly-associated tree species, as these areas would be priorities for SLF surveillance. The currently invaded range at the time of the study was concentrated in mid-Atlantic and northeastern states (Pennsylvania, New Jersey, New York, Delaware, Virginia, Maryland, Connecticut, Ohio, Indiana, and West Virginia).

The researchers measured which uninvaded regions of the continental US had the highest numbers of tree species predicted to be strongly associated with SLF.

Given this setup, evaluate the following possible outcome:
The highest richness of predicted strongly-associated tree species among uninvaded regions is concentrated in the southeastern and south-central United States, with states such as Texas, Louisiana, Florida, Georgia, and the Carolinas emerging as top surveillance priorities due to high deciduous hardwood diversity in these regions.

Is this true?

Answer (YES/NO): NO